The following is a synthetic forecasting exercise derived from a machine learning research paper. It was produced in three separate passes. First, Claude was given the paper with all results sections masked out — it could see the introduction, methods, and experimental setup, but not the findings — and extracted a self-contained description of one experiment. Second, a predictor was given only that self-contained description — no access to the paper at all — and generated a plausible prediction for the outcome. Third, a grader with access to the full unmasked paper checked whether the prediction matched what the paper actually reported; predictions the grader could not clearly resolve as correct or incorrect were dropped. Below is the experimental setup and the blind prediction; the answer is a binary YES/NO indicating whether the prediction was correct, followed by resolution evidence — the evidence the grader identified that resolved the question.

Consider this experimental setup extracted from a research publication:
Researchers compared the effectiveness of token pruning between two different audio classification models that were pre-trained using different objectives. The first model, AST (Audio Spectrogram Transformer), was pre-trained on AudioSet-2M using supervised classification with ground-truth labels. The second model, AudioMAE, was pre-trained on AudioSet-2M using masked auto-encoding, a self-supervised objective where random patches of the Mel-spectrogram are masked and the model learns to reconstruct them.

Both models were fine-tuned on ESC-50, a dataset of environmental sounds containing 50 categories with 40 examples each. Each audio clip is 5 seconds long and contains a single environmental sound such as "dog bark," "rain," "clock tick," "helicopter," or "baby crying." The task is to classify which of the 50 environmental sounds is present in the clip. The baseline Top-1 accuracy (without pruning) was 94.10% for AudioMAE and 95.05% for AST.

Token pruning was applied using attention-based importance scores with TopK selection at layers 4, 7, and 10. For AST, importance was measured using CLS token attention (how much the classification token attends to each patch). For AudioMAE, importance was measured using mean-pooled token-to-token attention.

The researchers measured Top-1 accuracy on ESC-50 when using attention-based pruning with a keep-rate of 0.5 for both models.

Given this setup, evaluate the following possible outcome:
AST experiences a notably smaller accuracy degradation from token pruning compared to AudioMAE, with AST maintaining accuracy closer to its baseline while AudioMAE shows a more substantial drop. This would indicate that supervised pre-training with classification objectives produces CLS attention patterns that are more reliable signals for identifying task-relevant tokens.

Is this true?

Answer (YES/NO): YES